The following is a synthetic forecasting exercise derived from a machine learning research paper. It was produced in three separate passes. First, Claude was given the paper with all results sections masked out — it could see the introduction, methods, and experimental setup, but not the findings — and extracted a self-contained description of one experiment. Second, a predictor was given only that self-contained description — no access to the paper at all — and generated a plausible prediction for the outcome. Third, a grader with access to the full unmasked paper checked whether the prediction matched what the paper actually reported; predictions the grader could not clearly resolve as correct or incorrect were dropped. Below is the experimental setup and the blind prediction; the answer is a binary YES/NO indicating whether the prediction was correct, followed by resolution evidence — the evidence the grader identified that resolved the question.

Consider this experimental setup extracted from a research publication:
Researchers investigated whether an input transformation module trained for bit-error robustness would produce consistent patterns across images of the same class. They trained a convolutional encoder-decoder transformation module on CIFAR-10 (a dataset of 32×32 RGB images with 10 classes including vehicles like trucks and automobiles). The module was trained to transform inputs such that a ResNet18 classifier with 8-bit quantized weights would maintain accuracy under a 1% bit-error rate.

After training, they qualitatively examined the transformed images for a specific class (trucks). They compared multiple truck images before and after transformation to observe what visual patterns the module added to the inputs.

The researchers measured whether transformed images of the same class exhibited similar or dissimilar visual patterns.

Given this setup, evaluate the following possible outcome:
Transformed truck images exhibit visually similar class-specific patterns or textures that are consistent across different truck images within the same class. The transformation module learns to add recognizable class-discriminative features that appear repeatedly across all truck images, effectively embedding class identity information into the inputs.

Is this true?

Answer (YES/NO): YES